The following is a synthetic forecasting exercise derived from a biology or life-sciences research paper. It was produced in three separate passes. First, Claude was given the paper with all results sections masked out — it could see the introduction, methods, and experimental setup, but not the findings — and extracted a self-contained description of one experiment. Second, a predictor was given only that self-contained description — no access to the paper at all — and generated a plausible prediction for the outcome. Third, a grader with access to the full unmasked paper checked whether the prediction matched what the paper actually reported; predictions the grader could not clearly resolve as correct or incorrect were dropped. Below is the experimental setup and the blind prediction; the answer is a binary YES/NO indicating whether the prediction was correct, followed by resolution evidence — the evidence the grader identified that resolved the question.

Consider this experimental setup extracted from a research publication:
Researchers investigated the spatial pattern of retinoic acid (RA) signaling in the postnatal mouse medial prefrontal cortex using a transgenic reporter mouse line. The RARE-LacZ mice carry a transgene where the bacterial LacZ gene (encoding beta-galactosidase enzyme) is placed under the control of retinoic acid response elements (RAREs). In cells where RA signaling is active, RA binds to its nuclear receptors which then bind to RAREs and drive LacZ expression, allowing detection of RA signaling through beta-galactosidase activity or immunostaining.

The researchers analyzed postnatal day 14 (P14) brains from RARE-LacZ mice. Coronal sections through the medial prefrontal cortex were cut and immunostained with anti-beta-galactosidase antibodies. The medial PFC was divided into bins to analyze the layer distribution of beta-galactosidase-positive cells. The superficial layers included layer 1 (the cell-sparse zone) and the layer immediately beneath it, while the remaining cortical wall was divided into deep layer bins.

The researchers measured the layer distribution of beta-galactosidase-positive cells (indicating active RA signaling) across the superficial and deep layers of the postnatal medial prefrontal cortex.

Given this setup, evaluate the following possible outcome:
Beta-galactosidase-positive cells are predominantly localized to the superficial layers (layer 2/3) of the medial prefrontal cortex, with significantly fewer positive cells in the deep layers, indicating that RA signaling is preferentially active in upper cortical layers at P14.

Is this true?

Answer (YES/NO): NO